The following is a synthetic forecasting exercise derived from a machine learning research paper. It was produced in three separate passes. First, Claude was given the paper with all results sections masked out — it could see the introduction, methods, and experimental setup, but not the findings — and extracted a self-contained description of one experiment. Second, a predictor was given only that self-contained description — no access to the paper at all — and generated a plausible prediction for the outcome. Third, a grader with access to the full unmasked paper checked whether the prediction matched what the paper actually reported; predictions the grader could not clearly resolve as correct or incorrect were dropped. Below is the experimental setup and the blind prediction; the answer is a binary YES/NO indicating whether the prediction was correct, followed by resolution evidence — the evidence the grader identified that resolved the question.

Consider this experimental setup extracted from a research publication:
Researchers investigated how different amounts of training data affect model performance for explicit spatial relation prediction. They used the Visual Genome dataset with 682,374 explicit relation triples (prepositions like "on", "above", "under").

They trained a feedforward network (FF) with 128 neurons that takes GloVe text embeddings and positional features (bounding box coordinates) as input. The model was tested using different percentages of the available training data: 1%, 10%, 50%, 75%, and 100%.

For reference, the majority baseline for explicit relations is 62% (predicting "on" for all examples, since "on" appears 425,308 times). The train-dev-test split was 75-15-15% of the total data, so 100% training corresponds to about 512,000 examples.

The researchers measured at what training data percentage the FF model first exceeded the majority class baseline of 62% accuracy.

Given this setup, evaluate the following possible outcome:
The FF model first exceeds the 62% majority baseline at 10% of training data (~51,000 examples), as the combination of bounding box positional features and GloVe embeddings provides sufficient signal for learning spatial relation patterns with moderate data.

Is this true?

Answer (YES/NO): YES